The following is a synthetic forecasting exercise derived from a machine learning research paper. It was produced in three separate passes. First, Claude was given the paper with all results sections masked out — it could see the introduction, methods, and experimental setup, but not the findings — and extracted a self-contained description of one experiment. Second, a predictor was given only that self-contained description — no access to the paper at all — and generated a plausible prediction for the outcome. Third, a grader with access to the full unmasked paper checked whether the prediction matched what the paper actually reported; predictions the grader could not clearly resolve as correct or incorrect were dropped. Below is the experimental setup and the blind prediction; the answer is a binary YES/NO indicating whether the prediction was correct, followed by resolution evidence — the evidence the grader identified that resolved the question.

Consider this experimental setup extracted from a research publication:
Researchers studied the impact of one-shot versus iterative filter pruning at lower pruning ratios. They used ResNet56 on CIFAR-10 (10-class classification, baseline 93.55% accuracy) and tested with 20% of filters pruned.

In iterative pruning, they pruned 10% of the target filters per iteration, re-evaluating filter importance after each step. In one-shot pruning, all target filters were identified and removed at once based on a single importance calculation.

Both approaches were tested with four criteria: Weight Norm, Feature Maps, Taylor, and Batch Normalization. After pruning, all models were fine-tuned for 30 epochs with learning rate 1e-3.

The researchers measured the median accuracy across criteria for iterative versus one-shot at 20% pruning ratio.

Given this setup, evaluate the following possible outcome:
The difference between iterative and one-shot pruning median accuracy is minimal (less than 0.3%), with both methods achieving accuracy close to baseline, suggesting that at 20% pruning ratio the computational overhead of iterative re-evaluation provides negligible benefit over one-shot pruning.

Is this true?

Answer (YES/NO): YES